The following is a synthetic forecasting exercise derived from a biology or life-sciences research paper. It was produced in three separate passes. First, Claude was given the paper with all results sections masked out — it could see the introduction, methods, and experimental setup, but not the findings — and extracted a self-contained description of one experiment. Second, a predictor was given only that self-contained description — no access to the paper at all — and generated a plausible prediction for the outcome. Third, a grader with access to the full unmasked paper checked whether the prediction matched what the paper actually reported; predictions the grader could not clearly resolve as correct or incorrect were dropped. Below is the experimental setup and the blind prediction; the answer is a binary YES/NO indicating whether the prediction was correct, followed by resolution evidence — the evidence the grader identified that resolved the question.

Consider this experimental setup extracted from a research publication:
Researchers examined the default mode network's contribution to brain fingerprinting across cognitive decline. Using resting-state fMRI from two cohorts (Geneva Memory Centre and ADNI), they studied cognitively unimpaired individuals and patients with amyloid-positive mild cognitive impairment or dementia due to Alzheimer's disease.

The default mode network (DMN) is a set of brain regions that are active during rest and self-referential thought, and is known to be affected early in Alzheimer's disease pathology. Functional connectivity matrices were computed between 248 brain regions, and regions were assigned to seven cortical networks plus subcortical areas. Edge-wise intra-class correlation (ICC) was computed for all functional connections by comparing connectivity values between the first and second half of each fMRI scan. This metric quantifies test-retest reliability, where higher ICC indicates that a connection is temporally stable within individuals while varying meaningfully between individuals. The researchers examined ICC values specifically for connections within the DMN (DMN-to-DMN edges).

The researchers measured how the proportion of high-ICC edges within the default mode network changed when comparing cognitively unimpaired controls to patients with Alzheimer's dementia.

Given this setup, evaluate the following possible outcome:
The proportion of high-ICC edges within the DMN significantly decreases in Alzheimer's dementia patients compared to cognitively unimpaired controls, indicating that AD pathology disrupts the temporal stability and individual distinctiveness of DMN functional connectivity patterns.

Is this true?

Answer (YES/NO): NO